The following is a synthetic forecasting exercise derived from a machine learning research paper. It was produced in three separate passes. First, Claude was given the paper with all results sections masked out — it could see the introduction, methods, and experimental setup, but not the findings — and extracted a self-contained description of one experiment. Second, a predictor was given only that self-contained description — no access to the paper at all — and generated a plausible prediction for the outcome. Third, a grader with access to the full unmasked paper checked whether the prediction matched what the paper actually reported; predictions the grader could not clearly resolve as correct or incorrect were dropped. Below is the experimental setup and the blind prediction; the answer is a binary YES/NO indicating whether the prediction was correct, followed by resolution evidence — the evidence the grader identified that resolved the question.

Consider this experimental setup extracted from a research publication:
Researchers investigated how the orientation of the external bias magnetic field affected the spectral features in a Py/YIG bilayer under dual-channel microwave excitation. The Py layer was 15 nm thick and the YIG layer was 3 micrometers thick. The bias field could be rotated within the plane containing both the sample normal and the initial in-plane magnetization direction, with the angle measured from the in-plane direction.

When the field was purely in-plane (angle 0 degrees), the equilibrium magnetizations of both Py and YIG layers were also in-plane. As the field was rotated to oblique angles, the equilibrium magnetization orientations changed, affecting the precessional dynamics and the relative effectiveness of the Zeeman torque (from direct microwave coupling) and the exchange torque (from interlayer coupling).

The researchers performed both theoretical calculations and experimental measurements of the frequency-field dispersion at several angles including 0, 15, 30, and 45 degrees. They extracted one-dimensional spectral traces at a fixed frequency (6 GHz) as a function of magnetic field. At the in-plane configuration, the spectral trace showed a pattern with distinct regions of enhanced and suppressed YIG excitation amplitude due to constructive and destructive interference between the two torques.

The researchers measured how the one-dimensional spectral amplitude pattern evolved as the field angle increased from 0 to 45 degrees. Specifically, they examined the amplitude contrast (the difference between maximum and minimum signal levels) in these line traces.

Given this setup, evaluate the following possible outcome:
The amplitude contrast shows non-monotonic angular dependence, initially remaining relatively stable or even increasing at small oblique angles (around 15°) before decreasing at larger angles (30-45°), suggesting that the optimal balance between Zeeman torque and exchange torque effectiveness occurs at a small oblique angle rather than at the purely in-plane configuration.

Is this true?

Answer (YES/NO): NO